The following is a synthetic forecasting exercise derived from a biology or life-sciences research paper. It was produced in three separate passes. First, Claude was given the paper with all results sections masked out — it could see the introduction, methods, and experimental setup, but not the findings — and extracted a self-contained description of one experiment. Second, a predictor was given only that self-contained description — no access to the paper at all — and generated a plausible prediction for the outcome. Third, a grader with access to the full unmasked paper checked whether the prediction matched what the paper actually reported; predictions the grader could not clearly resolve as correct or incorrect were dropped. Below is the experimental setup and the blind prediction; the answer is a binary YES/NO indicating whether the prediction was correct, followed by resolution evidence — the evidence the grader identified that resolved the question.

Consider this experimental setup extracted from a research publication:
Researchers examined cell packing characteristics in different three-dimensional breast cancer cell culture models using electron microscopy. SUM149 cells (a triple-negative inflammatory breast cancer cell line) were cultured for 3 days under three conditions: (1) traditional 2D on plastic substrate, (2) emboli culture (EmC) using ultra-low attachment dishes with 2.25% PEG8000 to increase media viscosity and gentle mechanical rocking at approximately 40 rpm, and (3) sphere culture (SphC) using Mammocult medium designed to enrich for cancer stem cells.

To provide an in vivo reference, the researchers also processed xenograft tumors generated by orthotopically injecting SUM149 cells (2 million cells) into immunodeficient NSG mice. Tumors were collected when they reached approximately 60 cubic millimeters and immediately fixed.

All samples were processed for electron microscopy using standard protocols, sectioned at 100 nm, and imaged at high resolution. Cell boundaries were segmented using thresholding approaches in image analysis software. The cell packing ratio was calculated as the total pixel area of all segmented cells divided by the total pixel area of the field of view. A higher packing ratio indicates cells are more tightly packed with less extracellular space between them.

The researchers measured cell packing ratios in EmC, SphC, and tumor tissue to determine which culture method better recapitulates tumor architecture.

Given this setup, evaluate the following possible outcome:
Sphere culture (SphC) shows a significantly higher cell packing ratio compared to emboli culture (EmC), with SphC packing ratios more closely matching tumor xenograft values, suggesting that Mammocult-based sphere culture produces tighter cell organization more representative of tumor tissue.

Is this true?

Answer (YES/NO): NO